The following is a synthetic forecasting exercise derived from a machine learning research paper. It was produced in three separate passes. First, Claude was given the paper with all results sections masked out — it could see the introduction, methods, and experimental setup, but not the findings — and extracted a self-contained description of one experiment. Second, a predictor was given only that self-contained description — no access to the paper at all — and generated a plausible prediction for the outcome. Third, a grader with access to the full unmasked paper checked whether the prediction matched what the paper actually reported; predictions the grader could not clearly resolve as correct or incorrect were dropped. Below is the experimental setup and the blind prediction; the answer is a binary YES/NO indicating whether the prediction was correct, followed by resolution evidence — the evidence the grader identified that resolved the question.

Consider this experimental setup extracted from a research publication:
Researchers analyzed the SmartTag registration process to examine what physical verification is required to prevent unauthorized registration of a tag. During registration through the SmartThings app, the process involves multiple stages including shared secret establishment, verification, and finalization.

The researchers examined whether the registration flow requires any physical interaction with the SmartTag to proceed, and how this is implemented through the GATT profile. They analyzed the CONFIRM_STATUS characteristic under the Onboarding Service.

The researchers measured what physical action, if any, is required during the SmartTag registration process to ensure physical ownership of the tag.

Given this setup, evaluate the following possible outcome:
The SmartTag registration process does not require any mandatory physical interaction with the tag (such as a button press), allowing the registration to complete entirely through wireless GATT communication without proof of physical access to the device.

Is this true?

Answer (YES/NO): NO